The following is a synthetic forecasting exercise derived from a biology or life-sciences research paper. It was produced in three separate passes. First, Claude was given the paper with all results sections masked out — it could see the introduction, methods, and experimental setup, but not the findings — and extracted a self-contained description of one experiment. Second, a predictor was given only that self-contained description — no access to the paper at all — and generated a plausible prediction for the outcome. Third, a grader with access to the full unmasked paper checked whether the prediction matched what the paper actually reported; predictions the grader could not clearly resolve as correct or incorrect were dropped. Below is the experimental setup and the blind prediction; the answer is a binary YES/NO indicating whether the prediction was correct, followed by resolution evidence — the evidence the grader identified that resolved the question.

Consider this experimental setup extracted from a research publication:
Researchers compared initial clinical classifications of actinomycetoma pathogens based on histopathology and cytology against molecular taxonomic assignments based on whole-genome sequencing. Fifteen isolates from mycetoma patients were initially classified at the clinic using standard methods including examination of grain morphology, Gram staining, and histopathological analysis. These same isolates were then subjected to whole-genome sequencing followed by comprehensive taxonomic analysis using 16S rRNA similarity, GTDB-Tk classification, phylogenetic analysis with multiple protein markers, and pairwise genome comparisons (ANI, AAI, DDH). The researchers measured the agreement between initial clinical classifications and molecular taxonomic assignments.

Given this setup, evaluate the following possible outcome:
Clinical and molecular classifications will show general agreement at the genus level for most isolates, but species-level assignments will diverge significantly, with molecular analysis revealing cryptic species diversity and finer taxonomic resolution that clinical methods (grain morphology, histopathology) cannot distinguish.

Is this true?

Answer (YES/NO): NO